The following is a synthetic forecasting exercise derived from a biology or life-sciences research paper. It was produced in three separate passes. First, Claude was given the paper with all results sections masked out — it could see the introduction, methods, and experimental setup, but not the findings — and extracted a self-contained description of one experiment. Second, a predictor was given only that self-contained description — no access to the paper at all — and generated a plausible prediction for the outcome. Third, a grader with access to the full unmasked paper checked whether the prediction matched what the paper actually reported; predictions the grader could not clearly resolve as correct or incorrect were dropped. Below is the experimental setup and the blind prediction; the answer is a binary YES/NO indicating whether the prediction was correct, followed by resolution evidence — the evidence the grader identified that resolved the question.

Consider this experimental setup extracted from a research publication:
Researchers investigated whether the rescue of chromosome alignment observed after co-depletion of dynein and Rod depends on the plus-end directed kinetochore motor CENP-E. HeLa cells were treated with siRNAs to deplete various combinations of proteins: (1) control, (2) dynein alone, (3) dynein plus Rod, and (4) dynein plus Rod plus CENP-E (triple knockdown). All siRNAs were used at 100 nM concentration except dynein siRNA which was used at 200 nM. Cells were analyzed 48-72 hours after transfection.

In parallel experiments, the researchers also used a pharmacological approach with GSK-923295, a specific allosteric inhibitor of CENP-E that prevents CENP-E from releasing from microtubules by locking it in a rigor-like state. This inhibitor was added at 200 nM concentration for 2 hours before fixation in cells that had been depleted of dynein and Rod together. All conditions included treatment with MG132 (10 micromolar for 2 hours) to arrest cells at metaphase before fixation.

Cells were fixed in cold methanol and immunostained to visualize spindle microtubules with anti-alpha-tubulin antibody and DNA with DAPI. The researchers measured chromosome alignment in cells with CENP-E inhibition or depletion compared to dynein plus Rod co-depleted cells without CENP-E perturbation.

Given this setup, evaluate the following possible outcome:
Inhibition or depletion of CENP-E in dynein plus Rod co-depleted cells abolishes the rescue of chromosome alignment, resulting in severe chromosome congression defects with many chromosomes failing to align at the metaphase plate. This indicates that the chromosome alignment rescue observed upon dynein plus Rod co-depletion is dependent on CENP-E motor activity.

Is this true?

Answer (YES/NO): YES